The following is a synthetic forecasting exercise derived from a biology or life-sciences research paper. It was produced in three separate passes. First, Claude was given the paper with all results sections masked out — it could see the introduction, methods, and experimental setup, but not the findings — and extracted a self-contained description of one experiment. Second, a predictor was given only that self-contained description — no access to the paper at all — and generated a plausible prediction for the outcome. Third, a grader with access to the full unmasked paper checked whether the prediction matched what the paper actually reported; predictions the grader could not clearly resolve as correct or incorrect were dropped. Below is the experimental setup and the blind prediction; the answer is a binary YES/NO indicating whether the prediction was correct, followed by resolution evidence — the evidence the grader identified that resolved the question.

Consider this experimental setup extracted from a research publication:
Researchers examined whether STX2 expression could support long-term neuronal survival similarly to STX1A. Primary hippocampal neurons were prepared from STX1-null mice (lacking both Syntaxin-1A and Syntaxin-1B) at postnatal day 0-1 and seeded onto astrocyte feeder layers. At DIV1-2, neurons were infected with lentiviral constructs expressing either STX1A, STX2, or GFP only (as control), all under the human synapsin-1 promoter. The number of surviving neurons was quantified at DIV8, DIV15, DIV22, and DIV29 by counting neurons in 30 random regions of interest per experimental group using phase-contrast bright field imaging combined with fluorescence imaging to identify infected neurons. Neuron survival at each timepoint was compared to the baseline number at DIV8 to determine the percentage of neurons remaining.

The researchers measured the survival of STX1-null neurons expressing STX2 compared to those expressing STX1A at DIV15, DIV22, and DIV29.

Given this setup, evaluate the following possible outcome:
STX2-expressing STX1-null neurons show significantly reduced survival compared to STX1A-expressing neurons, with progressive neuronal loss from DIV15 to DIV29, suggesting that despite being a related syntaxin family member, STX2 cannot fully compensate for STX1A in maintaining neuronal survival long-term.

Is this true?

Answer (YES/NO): NO